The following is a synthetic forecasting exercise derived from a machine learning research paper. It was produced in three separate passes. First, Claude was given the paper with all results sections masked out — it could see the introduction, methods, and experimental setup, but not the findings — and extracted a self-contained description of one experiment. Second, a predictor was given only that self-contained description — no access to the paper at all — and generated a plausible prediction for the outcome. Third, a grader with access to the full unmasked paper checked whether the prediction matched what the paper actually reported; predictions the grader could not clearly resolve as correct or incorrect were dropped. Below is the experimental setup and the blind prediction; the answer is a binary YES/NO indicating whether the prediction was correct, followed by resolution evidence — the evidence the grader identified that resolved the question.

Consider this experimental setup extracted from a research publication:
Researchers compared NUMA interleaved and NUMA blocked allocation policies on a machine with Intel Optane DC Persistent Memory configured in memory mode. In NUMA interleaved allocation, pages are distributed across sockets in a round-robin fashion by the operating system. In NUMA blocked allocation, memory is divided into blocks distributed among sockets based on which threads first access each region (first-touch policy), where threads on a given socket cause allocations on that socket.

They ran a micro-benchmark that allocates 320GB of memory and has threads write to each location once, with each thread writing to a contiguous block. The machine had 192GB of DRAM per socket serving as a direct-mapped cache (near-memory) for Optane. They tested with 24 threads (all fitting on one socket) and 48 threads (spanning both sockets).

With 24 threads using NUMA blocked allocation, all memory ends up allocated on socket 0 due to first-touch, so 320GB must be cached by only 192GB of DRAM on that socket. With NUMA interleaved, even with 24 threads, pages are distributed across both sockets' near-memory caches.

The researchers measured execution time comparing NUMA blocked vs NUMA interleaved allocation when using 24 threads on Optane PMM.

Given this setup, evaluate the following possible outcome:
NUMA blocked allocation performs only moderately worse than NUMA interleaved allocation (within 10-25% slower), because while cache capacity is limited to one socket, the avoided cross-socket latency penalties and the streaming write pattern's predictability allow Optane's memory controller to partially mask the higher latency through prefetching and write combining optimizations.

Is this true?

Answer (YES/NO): NO